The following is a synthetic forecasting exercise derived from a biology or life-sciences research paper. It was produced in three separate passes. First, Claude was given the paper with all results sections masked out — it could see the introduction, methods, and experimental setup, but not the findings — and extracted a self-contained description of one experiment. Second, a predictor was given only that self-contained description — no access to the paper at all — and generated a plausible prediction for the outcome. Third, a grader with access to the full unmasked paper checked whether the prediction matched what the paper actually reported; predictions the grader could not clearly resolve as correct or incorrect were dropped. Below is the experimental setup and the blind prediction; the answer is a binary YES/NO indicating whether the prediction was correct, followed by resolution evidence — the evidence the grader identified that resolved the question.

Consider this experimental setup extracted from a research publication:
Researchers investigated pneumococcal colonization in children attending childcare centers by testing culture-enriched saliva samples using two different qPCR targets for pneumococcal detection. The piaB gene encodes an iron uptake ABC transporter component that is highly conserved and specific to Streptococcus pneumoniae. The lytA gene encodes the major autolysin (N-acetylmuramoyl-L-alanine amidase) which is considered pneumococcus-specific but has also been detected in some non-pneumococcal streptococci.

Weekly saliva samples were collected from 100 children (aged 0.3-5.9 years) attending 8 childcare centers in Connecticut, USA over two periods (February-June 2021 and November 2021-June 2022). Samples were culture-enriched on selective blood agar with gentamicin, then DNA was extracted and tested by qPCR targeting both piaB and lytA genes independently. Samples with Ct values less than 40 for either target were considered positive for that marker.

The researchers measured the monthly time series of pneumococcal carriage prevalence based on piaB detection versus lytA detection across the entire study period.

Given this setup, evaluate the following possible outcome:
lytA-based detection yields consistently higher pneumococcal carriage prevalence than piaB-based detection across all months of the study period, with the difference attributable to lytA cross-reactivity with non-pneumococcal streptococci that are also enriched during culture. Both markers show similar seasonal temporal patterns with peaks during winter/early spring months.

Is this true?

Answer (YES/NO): YES